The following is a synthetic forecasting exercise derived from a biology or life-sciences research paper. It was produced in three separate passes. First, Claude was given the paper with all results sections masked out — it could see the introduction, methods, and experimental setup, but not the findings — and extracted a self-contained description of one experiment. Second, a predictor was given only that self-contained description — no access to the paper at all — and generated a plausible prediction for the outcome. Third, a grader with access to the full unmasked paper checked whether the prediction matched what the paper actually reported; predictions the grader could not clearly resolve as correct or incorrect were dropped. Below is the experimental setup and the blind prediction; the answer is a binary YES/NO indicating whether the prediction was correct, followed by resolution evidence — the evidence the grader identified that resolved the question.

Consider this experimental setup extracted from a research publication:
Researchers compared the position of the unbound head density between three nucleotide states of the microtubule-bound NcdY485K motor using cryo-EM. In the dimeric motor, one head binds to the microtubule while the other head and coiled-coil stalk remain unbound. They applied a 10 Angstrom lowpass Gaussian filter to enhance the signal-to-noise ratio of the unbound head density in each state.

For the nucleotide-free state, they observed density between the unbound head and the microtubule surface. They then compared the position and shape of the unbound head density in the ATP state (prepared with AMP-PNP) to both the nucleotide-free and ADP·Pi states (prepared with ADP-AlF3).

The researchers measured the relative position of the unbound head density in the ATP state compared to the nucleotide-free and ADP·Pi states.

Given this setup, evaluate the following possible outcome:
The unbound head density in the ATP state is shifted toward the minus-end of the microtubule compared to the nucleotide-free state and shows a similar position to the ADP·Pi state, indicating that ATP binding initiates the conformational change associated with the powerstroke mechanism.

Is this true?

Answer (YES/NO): NO